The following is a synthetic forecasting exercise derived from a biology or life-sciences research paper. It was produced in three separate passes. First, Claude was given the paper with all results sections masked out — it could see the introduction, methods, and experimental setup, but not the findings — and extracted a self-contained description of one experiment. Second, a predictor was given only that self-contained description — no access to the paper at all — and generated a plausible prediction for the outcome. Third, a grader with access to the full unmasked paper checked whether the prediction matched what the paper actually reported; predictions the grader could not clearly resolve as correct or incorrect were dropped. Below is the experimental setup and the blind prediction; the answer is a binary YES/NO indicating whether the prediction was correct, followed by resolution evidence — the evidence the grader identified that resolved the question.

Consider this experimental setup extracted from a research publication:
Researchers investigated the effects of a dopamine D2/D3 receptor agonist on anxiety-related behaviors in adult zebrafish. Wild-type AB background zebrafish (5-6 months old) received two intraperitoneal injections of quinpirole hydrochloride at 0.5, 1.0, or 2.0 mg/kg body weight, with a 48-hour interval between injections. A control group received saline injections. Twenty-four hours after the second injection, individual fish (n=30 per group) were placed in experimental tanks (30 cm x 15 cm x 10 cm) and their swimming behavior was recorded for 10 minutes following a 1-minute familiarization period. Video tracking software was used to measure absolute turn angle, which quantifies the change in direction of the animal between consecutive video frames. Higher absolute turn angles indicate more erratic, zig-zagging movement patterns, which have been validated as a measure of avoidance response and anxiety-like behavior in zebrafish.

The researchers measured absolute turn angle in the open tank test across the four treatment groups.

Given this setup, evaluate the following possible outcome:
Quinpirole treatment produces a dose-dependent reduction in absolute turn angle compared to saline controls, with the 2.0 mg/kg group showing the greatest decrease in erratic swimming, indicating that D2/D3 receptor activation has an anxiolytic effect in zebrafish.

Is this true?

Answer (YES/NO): NO